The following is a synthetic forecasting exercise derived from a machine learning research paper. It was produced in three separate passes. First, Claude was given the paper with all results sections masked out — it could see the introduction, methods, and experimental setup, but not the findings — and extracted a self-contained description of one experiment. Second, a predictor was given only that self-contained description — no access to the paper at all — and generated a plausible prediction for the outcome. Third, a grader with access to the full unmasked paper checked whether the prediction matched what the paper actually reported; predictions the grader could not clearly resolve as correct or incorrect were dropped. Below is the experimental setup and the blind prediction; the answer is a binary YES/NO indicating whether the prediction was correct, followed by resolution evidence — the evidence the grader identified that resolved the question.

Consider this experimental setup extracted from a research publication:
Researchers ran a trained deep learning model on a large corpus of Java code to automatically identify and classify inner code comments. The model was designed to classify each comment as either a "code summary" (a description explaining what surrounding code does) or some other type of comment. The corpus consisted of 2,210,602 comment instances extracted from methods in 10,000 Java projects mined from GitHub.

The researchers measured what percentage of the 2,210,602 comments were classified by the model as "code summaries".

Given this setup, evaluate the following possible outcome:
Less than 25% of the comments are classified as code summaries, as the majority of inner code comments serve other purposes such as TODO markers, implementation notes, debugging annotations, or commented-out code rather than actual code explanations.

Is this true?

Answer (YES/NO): NO